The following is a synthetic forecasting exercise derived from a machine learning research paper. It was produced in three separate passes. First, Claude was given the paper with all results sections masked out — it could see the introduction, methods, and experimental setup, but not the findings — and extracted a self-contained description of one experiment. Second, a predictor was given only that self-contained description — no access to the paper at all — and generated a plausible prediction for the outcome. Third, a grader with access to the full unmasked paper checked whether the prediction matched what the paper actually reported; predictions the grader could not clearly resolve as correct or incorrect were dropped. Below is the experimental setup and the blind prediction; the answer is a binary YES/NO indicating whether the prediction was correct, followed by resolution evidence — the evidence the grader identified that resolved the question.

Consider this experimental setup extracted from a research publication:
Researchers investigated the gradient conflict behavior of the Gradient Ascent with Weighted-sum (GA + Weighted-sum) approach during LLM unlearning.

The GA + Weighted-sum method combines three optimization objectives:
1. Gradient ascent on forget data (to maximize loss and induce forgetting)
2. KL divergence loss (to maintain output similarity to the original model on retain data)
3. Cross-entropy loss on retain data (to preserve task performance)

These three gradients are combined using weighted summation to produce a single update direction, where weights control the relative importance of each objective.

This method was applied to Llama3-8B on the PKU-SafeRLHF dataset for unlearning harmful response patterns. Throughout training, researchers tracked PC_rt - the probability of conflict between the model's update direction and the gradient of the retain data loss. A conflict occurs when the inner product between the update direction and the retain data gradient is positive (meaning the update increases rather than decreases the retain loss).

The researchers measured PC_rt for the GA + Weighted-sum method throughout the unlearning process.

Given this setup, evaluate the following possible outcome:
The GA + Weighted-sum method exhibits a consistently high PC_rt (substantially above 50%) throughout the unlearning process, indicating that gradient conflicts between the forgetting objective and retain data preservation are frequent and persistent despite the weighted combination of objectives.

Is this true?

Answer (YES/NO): NO